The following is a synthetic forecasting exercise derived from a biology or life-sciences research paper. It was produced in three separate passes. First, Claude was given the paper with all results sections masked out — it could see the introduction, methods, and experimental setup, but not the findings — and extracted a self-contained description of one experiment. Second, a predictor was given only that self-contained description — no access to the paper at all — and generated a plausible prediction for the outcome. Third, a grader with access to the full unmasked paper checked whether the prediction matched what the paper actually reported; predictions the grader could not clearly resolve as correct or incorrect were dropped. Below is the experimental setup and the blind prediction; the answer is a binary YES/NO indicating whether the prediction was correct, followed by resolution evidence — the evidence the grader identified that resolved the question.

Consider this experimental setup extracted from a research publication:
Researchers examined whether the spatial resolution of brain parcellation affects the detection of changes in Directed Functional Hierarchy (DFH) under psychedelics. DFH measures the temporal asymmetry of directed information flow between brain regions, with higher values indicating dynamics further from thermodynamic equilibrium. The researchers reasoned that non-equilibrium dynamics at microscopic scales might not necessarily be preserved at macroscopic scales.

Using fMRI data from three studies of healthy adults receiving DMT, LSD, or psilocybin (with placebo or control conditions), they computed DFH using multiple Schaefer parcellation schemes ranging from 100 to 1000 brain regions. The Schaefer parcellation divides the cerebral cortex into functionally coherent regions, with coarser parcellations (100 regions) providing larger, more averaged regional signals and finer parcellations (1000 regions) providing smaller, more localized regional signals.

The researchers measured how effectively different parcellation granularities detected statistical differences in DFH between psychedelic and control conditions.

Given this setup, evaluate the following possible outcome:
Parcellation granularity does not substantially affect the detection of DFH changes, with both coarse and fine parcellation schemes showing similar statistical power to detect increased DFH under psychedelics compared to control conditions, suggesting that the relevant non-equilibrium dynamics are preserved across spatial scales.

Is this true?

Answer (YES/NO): NO